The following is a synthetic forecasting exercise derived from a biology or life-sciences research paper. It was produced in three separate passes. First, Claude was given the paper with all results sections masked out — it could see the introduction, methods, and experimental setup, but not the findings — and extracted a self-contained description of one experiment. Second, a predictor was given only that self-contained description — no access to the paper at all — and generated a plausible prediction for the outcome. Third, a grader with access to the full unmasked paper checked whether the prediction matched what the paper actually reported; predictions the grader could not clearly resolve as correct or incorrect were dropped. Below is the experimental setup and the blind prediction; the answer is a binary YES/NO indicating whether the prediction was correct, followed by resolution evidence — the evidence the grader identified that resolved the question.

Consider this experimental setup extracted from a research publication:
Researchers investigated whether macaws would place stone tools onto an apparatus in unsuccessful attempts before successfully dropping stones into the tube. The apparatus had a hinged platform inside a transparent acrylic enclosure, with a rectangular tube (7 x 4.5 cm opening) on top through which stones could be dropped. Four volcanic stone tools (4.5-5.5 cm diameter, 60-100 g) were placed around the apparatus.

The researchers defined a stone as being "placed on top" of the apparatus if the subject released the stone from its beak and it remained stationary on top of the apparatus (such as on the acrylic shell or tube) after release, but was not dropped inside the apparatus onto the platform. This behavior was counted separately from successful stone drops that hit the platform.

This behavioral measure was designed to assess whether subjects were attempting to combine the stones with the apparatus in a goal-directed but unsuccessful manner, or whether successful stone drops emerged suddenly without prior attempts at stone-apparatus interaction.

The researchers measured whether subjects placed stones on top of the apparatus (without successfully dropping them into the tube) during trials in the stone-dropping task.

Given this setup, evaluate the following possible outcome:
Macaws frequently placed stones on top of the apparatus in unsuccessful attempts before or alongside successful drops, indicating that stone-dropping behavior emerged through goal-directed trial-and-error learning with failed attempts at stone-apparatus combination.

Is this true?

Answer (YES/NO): NO